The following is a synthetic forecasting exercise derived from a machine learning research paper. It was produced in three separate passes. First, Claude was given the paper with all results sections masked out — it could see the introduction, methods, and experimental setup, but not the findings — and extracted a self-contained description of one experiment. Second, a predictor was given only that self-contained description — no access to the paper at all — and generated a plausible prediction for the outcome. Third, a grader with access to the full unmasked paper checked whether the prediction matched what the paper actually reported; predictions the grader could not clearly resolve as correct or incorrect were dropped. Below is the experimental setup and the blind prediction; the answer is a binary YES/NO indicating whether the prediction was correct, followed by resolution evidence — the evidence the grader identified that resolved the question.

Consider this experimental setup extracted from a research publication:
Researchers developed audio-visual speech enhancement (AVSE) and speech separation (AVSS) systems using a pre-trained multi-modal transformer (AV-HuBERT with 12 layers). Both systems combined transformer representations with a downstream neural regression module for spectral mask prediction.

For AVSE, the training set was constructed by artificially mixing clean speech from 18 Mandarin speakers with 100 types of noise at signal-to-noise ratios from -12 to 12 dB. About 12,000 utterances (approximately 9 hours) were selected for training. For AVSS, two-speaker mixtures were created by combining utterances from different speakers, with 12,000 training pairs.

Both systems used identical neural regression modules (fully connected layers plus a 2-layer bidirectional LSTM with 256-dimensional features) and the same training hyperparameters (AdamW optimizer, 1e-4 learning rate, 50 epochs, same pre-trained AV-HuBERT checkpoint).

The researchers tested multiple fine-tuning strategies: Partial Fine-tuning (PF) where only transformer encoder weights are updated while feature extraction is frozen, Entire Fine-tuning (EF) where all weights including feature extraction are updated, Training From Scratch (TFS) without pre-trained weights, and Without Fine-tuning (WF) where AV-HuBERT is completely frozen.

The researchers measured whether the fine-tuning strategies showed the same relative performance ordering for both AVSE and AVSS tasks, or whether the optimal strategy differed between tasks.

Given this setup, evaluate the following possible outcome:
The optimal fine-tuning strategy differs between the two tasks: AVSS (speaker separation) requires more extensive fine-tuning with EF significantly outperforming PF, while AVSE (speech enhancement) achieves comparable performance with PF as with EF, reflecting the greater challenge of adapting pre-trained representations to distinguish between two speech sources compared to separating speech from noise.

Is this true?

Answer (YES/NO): NO